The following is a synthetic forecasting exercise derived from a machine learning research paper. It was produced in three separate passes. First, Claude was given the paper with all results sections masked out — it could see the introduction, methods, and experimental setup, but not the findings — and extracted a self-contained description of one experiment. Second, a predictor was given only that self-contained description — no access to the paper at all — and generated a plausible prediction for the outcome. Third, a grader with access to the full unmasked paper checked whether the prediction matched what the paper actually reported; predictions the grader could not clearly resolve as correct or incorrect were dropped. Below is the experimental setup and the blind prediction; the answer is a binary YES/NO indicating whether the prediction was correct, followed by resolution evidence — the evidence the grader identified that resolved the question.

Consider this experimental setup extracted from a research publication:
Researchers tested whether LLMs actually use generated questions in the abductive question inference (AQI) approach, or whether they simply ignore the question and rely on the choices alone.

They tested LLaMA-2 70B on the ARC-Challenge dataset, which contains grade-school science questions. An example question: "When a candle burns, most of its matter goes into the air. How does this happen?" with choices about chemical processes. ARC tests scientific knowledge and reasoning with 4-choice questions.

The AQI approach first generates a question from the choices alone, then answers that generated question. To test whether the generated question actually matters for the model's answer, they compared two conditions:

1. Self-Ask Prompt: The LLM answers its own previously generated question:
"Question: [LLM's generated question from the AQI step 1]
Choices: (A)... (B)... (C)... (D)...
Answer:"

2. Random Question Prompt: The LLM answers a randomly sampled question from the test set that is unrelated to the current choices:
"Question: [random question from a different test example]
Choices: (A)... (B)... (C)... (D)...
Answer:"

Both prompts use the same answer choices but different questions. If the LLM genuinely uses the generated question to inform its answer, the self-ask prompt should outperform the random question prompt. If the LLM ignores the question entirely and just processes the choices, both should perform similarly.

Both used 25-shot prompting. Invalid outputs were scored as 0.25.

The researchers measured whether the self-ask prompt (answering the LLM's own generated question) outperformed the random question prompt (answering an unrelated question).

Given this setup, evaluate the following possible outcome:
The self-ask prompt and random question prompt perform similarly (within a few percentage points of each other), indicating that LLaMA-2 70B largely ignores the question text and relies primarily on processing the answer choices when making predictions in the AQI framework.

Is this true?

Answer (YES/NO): NO